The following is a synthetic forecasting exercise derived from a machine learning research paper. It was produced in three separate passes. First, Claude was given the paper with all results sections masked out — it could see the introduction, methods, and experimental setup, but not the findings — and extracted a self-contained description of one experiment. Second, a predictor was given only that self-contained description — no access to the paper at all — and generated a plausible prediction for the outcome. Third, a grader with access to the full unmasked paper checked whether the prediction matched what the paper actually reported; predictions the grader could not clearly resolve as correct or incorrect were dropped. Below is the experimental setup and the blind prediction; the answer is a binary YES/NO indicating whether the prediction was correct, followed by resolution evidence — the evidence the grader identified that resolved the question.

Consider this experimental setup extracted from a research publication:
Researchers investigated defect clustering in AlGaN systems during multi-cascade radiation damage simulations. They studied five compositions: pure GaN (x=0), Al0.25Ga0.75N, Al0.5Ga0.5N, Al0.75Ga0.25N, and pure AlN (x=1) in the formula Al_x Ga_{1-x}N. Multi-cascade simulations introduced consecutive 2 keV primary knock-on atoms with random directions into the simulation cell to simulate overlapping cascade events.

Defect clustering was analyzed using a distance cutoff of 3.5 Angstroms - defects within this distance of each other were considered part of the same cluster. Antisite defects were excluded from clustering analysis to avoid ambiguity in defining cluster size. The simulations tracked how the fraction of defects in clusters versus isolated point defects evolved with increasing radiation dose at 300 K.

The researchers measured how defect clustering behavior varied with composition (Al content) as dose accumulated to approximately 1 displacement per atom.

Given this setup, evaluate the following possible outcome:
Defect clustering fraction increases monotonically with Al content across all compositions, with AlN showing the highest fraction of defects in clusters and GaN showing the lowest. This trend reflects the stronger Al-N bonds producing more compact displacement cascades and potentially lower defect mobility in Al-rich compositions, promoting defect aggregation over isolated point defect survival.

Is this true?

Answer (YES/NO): NO